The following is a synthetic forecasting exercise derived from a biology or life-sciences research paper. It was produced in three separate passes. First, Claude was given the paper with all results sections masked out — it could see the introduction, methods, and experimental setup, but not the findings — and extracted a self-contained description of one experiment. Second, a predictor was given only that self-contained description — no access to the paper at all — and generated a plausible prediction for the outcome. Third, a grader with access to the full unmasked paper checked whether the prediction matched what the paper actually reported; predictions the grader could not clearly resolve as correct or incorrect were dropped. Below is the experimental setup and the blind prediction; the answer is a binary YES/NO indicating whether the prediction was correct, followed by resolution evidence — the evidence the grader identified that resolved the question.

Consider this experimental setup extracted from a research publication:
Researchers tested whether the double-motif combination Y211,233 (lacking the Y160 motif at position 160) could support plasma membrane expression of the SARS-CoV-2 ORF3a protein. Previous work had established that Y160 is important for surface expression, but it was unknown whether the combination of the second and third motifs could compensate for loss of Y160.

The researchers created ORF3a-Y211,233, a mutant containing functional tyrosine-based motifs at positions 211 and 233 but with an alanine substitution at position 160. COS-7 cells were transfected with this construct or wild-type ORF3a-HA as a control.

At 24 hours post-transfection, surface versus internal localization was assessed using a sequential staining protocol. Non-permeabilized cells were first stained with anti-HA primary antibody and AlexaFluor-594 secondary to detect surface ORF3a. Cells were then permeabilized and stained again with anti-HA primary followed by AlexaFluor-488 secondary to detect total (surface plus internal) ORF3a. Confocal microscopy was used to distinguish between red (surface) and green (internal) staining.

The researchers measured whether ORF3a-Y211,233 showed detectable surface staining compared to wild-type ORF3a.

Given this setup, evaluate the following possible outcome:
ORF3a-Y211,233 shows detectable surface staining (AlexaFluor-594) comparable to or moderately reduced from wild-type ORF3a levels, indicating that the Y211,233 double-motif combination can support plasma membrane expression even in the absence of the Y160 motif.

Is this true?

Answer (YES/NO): NO